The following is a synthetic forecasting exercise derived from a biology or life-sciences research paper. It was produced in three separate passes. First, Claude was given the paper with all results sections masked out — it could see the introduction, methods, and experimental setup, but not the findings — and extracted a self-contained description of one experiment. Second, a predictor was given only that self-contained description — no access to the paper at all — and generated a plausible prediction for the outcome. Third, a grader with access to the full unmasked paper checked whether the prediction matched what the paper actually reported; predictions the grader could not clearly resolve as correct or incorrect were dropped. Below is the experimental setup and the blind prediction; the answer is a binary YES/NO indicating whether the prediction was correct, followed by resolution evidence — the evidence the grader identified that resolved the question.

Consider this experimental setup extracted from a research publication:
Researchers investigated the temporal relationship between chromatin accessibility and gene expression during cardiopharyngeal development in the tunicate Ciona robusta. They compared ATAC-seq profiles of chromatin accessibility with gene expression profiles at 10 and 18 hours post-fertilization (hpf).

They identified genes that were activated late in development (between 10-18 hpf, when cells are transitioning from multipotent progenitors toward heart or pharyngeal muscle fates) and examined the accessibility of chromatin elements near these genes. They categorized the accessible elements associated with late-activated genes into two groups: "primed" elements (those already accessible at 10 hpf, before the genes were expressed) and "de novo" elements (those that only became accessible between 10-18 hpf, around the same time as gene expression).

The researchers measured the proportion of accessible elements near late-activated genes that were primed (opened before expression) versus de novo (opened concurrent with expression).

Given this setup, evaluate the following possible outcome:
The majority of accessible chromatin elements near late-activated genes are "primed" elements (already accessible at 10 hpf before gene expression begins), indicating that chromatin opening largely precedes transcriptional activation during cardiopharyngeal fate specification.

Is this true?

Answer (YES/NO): YES